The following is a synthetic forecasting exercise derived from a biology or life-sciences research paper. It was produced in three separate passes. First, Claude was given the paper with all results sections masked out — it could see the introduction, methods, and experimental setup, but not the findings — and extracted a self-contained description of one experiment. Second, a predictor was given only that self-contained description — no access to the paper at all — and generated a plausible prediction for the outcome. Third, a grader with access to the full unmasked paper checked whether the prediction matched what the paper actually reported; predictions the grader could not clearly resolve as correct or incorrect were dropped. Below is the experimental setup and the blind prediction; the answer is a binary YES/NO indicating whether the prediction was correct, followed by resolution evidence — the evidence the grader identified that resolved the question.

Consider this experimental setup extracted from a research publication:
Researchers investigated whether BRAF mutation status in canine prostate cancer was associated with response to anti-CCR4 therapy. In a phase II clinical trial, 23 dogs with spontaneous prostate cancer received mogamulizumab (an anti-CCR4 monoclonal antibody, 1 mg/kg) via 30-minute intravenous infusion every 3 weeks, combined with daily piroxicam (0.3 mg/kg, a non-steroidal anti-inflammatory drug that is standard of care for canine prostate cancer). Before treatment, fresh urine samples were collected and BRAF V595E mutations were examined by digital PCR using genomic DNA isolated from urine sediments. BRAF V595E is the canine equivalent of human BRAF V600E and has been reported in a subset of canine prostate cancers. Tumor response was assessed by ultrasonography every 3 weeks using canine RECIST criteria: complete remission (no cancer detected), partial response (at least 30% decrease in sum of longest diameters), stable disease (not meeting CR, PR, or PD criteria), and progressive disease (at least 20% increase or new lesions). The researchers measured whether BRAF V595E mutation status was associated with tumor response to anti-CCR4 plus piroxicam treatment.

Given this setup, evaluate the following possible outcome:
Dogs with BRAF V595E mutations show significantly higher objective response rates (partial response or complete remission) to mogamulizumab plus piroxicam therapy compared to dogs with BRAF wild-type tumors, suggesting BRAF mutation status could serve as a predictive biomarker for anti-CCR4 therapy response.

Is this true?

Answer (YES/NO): YES